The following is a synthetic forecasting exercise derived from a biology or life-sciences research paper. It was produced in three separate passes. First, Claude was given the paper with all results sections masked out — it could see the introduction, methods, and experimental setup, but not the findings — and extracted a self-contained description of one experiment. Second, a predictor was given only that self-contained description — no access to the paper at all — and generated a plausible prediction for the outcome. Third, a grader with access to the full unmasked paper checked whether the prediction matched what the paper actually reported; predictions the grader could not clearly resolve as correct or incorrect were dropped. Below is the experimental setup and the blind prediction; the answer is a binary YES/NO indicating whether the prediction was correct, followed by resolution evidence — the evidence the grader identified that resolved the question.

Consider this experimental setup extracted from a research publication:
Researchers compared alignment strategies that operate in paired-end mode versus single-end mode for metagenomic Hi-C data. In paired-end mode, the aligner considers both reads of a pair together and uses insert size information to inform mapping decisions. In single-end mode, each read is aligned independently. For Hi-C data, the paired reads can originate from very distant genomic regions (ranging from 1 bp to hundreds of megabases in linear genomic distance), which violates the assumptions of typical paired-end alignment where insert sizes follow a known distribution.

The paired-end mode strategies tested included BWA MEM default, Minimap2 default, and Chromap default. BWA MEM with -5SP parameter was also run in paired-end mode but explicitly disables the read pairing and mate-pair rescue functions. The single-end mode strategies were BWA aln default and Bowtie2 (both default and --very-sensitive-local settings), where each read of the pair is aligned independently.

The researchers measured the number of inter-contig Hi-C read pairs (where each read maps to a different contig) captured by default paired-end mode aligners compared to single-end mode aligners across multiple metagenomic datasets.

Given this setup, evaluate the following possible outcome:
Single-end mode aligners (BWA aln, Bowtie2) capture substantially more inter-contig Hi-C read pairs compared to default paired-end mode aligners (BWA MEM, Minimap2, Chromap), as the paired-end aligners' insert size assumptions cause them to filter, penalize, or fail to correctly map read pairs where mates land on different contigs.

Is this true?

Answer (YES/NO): NO